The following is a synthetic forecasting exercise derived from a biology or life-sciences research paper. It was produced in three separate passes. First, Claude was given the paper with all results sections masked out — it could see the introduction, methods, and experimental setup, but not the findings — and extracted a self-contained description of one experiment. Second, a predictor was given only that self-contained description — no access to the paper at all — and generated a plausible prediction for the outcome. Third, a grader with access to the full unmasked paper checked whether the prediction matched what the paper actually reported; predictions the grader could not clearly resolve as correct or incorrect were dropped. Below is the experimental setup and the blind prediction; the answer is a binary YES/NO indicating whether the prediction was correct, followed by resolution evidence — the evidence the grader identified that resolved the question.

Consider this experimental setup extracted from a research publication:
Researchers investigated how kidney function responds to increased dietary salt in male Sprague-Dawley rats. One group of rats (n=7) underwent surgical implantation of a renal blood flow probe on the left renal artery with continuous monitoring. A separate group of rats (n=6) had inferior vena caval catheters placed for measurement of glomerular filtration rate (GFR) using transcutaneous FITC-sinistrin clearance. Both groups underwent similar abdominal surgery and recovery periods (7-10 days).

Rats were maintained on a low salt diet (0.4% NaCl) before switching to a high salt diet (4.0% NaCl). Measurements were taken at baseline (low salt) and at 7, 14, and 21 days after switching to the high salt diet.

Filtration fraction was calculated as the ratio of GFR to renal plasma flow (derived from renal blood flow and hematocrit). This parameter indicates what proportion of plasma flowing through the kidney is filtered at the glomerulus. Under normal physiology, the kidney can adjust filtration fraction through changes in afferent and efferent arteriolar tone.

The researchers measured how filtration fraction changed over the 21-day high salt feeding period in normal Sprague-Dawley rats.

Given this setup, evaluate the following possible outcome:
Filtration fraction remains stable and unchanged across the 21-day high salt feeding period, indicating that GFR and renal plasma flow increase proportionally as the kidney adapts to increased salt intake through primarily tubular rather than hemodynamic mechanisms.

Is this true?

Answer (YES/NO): NO